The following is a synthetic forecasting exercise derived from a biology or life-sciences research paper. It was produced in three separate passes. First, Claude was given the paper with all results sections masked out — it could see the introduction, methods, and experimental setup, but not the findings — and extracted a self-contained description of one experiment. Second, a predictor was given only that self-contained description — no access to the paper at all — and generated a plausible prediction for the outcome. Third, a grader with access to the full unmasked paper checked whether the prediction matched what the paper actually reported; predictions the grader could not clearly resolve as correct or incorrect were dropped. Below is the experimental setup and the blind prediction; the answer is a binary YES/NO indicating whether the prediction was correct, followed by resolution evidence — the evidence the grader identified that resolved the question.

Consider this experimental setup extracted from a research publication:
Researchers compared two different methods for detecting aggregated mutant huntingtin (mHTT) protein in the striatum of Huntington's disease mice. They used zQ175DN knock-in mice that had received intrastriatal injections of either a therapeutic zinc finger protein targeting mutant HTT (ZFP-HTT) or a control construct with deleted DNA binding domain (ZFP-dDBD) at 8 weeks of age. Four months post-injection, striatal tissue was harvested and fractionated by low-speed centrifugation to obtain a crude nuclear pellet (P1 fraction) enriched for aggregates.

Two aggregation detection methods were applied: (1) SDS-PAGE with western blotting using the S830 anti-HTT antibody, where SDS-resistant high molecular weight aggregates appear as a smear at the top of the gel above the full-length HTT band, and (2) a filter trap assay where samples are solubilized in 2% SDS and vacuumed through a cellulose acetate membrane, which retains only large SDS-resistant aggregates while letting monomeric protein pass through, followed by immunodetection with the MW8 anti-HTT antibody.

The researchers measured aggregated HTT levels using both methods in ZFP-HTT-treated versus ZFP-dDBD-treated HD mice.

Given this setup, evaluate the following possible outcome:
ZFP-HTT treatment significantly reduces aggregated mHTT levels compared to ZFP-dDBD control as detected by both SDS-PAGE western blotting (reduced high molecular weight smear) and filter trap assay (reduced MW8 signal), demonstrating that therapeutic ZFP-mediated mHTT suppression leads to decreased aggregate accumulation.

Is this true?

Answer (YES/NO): NO